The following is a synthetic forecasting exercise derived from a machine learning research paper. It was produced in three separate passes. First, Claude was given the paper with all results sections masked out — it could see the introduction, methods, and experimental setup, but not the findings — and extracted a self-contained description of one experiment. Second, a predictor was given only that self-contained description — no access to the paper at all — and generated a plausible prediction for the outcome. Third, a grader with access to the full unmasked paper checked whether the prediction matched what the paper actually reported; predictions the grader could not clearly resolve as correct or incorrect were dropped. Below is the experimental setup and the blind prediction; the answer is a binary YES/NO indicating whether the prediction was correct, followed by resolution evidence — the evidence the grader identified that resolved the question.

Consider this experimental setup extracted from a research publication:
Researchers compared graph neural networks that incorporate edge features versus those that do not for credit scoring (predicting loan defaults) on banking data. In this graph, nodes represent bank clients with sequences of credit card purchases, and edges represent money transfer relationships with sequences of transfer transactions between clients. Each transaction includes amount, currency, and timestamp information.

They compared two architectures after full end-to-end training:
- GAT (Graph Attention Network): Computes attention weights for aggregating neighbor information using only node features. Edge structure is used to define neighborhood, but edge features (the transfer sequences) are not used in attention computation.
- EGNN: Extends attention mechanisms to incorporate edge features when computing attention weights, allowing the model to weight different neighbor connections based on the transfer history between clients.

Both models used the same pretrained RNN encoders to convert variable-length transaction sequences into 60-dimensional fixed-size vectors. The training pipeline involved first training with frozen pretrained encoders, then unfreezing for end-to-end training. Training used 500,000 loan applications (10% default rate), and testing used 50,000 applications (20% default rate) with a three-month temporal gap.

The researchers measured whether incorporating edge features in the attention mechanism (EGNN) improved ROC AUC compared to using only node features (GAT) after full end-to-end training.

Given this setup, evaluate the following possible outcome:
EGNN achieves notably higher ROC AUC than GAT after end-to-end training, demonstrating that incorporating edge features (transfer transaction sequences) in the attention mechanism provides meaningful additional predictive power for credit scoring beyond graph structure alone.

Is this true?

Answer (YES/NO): NO